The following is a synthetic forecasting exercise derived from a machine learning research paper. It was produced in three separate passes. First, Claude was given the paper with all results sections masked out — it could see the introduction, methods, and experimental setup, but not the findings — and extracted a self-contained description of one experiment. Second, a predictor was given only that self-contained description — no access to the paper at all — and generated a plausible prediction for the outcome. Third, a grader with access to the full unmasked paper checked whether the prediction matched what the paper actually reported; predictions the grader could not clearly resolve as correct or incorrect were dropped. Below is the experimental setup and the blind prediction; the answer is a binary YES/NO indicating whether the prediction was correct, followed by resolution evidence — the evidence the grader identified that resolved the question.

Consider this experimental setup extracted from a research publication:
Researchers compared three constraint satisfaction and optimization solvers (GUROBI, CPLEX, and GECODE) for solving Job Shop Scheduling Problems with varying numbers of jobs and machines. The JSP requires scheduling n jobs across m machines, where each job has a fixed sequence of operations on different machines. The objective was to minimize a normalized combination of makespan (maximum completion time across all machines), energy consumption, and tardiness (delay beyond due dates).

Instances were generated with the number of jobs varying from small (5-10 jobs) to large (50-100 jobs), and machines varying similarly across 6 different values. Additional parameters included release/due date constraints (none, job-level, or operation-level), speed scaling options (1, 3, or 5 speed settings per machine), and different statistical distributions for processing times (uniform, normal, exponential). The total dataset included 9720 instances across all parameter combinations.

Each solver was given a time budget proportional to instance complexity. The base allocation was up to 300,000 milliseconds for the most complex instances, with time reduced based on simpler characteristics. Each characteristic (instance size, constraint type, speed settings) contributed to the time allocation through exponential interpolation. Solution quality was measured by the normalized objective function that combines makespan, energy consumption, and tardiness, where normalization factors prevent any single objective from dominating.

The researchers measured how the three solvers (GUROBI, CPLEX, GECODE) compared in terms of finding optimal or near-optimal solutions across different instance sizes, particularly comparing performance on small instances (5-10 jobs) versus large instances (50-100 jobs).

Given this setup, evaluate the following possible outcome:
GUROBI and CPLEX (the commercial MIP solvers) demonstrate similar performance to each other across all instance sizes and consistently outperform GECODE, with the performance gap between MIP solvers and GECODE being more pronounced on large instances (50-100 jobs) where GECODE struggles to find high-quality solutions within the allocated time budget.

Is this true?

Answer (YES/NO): NO